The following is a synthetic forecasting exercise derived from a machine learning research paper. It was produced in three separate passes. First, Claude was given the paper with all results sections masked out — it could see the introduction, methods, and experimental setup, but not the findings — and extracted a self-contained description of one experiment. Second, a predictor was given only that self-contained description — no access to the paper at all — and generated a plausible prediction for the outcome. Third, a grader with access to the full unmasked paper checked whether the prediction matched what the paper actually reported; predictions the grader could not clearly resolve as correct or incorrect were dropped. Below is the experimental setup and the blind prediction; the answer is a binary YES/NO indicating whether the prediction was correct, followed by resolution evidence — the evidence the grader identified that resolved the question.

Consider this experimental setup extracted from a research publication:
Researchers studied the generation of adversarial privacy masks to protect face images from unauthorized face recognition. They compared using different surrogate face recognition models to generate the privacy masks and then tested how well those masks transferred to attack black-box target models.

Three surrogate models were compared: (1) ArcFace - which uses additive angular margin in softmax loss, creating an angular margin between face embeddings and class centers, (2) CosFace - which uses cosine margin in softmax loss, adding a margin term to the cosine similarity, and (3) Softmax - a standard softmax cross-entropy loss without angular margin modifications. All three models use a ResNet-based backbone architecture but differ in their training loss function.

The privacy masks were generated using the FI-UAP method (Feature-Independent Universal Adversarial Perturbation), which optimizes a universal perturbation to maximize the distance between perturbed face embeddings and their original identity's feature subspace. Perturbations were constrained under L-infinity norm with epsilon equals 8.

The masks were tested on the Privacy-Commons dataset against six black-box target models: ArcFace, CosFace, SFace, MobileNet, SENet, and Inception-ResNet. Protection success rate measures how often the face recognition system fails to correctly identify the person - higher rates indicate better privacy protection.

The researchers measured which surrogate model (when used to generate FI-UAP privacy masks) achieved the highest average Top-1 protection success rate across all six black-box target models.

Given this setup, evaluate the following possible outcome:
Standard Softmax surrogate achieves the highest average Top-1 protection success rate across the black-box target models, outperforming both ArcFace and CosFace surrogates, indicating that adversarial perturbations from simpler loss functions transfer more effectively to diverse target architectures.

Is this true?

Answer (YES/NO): NO